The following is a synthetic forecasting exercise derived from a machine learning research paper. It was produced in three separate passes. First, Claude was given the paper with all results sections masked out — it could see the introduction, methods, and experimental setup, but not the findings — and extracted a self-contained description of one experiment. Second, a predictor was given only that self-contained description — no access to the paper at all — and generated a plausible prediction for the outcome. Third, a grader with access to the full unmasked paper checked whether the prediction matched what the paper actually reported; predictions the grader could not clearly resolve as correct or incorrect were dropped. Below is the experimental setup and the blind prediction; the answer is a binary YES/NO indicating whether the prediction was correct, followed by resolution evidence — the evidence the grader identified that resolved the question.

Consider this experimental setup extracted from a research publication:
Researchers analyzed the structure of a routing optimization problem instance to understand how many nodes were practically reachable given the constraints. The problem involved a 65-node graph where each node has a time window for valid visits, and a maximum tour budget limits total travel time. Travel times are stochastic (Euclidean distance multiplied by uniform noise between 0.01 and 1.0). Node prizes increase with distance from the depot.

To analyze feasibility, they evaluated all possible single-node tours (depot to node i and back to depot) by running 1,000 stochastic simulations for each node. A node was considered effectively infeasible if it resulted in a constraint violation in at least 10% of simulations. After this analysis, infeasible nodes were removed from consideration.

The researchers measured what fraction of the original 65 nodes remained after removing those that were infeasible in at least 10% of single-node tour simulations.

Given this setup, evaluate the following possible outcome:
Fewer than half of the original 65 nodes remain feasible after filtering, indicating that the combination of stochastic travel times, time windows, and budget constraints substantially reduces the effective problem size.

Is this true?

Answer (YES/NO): NO